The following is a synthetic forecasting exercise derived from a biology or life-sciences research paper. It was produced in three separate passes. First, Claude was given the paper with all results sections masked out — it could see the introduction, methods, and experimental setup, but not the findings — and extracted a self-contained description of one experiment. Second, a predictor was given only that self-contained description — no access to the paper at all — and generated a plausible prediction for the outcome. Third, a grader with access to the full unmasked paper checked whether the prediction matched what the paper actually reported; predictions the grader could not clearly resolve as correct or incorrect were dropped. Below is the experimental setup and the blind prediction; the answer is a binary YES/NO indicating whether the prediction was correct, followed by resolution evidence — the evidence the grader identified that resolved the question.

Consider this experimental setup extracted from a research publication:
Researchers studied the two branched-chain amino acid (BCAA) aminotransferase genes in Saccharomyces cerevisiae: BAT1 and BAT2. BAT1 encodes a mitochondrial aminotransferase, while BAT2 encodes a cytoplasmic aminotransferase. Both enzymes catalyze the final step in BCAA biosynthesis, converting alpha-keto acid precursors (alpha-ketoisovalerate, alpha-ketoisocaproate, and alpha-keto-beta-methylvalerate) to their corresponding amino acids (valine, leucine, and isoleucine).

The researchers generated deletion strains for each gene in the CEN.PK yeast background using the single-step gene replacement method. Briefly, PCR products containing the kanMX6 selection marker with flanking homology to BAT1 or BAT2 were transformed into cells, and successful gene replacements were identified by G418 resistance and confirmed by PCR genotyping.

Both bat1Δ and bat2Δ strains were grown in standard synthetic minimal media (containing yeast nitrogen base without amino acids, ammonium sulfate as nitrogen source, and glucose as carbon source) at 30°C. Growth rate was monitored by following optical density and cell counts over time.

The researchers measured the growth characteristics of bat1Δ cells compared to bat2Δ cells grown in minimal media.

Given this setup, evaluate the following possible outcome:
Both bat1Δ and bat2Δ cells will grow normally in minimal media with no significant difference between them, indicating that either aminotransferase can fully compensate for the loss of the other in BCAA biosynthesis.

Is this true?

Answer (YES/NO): NO